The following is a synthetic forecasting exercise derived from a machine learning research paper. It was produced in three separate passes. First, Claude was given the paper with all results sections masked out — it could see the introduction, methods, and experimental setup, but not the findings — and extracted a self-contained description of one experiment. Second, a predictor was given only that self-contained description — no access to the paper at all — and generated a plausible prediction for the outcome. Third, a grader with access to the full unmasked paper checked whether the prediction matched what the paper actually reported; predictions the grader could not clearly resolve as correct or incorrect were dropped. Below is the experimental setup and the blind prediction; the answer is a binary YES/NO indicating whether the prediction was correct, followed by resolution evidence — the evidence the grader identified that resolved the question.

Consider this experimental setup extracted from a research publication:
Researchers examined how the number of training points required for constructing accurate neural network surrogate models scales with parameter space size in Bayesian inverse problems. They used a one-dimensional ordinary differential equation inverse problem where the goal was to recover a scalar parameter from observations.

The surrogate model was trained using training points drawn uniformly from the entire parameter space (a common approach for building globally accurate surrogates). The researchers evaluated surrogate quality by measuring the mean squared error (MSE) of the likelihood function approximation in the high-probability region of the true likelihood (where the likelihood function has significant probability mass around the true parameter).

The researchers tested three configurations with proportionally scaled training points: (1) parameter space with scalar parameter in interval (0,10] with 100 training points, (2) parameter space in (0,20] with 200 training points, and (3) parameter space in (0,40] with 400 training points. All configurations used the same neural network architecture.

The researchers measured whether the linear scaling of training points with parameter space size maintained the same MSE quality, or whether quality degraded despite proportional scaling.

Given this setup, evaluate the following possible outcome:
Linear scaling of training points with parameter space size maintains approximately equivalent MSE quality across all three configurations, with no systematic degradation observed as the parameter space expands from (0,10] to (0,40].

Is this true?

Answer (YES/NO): NO